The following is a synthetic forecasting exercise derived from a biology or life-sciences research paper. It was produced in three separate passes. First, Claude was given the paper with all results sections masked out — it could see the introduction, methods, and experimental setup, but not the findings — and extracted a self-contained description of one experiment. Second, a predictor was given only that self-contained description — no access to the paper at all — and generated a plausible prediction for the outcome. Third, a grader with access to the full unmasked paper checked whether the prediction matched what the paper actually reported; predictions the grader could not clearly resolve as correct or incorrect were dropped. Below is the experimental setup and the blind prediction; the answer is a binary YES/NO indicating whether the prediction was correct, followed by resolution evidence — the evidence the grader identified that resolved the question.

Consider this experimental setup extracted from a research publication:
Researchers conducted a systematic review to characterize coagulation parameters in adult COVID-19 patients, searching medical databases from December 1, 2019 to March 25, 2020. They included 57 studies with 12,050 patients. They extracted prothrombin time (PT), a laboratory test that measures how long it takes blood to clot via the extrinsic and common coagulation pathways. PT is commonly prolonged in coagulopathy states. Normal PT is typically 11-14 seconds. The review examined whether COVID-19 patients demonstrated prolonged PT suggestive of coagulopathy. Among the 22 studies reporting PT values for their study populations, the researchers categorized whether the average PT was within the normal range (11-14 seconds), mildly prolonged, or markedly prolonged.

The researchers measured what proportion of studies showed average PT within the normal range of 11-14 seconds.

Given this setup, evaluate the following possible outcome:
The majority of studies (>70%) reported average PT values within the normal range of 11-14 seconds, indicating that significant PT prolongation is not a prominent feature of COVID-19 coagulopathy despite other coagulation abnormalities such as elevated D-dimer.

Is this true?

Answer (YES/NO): NO